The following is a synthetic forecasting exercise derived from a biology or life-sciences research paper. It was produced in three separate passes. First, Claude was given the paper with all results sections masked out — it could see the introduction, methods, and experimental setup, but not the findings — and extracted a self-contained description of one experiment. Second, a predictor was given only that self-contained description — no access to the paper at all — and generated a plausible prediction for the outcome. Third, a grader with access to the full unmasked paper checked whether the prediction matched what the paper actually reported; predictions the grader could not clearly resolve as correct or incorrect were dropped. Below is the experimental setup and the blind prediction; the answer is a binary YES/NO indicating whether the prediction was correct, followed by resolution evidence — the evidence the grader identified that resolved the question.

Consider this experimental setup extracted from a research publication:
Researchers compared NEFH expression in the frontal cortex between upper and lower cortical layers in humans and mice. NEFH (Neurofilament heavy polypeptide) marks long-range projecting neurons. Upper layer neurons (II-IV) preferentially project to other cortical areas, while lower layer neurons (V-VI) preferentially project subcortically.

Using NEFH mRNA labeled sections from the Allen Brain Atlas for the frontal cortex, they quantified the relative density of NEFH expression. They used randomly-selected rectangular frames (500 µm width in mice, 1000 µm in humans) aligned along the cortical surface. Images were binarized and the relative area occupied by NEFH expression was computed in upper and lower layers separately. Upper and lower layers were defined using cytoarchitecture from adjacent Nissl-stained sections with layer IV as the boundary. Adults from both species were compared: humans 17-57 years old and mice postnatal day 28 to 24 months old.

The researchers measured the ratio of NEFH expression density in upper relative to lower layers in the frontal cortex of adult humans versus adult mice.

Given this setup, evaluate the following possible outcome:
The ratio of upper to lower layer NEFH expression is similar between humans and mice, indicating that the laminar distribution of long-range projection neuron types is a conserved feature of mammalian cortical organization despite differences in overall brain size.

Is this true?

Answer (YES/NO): NO